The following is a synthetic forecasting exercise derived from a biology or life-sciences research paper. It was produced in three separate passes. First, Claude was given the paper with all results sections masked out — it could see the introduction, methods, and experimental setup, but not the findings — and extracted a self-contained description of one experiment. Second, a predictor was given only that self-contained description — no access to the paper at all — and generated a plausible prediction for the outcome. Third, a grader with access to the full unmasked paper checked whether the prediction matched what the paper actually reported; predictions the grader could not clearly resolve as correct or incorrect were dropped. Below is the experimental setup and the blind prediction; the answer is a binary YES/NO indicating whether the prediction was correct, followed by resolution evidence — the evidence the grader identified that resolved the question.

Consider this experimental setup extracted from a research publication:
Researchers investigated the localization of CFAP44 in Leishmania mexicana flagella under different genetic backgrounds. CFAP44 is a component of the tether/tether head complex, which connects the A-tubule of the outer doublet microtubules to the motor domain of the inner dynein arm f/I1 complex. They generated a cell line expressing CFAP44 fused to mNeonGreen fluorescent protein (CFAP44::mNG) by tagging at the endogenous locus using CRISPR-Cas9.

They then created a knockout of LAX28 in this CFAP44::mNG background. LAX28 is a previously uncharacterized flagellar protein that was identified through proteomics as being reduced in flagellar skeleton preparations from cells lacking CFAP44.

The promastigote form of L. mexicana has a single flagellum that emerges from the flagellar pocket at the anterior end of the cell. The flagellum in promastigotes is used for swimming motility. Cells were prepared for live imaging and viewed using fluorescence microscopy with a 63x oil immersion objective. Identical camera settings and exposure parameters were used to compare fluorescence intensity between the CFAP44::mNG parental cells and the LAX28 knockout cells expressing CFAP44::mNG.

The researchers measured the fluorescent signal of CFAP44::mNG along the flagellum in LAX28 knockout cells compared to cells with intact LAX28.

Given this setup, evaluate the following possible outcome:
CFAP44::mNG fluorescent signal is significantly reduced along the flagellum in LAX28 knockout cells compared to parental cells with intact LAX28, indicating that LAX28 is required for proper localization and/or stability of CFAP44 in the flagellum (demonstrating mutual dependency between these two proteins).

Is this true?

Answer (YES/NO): YES